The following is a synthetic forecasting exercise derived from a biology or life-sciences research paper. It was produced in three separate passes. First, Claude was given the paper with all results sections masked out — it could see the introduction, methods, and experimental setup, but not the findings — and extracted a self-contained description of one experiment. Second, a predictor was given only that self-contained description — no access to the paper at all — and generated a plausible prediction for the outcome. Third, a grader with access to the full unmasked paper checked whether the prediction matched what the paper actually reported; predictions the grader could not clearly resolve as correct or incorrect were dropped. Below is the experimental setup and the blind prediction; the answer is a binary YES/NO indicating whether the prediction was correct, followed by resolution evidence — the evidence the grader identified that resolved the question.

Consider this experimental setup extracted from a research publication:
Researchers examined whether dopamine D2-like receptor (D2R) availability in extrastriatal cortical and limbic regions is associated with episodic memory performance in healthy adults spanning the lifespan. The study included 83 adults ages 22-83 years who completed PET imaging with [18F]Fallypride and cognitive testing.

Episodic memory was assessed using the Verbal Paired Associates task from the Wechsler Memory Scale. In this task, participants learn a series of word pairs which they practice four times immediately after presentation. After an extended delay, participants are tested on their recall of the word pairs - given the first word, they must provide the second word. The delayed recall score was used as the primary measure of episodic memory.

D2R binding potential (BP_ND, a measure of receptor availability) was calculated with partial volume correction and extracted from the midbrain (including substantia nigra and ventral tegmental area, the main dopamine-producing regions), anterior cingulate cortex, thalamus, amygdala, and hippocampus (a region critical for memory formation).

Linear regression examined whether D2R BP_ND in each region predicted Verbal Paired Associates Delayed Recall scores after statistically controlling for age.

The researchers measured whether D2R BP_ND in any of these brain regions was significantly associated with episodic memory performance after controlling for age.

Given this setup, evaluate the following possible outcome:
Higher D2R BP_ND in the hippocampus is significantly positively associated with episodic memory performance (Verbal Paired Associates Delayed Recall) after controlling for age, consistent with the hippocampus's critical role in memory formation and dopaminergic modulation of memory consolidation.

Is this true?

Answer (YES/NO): NO